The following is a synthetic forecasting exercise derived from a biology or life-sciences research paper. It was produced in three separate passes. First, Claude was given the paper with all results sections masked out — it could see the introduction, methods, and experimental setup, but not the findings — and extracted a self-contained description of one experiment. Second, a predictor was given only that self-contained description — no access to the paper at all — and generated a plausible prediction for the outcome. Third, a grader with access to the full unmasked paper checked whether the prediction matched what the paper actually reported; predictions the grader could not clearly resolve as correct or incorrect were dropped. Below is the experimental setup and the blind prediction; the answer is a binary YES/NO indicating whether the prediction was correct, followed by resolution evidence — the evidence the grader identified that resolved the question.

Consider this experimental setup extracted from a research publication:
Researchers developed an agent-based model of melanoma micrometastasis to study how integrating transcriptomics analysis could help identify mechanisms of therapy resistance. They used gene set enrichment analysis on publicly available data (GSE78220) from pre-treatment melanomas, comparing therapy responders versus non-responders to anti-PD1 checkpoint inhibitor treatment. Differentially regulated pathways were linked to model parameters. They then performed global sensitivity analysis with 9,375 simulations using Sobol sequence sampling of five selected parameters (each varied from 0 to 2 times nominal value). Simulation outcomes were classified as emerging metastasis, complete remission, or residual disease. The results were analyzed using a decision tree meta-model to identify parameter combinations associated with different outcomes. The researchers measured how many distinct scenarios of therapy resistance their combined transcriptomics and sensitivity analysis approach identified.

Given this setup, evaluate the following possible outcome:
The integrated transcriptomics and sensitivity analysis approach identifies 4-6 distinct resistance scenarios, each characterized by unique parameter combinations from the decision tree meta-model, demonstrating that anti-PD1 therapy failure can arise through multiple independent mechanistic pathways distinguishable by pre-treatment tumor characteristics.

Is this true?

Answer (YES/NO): NO